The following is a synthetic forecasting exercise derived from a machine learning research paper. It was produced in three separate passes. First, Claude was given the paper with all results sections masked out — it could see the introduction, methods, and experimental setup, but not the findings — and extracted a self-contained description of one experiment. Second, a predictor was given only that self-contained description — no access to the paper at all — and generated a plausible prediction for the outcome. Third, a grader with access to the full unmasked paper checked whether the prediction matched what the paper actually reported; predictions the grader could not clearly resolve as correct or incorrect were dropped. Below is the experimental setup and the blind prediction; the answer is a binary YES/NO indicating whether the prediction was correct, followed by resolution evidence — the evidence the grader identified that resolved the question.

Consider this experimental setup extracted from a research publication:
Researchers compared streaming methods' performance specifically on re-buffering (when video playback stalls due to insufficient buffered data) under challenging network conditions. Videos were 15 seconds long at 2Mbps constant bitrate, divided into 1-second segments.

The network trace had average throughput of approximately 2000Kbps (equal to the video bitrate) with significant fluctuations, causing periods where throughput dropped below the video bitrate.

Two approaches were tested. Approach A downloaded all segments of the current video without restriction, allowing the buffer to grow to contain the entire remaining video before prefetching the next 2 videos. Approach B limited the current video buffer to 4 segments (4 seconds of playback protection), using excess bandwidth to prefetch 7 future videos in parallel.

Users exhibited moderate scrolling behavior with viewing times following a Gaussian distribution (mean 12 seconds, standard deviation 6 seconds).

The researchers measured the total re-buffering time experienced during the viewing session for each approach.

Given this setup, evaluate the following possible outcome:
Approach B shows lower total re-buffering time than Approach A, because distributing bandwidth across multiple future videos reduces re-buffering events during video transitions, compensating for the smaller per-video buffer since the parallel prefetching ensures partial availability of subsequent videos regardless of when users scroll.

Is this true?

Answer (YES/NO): YES